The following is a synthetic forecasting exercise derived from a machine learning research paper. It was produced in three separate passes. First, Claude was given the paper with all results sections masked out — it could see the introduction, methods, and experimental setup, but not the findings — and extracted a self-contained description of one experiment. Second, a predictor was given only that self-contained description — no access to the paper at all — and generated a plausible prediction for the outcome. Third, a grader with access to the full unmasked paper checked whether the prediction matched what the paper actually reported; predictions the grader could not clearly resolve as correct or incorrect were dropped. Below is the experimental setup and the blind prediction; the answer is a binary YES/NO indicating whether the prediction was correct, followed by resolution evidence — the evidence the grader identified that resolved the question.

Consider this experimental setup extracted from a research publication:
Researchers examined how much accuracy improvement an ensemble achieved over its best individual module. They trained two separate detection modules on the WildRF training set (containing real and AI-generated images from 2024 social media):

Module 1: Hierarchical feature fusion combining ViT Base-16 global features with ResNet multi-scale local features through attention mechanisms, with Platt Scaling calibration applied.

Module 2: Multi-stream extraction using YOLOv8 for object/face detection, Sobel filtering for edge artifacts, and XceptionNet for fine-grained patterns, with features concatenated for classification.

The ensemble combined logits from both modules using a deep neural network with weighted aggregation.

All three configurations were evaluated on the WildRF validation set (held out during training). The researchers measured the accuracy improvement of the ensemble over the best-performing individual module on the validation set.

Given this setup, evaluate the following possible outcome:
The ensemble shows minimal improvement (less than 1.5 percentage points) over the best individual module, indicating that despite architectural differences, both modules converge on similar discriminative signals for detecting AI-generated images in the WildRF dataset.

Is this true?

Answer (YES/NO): YES